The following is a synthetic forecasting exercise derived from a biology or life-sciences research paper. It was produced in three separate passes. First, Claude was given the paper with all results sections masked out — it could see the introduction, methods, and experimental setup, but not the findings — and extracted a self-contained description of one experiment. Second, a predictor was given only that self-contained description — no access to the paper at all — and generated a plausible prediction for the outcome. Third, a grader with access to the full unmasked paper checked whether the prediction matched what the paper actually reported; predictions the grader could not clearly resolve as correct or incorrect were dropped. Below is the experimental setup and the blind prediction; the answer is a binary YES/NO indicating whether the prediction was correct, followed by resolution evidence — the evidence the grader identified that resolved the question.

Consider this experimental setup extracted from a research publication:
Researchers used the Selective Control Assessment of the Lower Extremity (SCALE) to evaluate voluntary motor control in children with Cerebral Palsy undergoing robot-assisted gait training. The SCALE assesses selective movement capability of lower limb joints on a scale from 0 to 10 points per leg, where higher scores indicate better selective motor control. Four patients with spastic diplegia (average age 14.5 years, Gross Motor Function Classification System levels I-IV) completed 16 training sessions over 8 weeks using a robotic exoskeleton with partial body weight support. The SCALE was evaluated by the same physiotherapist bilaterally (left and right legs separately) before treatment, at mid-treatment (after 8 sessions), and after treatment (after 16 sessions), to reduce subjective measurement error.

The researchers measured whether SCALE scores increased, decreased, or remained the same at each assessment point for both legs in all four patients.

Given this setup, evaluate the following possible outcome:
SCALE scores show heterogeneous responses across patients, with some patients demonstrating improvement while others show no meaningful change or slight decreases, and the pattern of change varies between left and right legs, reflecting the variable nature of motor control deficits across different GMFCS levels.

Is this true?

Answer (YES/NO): NO